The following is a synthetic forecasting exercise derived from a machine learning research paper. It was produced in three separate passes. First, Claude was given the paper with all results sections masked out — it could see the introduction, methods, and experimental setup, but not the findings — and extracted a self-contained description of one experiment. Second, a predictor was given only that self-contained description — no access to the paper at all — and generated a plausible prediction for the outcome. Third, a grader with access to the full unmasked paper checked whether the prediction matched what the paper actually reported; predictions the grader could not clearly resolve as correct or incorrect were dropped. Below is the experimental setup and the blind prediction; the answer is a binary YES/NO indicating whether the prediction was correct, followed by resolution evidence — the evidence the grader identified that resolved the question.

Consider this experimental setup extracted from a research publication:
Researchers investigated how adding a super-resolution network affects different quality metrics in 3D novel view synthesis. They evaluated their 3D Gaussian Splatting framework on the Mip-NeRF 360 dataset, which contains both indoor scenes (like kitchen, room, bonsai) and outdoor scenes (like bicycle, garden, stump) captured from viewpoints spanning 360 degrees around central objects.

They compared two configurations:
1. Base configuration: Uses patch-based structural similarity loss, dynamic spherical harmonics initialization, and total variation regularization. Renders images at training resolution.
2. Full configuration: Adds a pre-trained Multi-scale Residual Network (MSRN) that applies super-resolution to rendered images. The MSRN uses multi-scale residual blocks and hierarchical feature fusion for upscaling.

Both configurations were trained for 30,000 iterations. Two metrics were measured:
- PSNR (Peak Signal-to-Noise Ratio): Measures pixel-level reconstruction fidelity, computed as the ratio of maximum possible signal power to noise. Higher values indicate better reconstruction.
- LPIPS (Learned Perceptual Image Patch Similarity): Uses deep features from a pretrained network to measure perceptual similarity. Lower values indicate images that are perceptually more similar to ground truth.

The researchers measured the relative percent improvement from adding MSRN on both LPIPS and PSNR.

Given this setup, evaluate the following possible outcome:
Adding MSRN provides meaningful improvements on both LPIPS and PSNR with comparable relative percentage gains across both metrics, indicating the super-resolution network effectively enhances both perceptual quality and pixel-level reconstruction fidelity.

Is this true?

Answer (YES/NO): NO